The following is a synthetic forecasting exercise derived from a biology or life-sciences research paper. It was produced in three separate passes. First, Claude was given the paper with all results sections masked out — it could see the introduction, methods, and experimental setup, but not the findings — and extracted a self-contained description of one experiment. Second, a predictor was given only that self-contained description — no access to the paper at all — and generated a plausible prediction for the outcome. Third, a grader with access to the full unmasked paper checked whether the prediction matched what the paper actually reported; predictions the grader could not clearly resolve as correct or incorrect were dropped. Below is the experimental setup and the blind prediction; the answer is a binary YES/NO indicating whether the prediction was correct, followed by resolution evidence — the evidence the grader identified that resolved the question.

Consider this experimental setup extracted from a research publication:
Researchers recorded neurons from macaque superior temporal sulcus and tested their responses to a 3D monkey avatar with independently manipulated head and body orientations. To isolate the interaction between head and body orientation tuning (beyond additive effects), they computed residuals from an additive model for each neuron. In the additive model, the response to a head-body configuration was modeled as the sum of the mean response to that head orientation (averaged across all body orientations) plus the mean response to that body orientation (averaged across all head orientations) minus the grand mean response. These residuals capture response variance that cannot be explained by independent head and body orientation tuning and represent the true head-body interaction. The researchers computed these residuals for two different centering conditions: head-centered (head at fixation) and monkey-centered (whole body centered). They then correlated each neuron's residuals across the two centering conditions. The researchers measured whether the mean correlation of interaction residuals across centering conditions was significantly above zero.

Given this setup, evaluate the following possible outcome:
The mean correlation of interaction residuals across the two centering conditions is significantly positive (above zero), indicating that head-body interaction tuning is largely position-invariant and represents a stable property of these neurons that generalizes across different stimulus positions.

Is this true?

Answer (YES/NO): YES